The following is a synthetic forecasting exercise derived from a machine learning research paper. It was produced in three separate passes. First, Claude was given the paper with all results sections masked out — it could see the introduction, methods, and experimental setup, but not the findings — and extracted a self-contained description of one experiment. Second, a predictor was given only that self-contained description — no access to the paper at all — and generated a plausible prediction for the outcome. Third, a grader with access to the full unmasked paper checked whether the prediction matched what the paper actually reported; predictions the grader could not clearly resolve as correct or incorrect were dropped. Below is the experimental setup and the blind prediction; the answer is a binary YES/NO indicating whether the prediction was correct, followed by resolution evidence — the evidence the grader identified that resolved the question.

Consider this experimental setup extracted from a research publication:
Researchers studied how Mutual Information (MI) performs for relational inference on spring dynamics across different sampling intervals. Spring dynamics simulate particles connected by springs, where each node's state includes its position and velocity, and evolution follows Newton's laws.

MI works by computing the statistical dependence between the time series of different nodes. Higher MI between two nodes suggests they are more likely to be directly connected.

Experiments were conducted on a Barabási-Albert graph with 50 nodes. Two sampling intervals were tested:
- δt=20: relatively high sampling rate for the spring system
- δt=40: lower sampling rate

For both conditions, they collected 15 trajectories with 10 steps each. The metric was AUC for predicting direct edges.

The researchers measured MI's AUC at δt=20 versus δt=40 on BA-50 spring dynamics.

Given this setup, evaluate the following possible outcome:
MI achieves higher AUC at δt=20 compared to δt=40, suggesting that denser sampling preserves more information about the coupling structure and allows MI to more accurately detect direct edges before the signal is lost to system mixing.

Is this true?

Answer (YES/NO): NO